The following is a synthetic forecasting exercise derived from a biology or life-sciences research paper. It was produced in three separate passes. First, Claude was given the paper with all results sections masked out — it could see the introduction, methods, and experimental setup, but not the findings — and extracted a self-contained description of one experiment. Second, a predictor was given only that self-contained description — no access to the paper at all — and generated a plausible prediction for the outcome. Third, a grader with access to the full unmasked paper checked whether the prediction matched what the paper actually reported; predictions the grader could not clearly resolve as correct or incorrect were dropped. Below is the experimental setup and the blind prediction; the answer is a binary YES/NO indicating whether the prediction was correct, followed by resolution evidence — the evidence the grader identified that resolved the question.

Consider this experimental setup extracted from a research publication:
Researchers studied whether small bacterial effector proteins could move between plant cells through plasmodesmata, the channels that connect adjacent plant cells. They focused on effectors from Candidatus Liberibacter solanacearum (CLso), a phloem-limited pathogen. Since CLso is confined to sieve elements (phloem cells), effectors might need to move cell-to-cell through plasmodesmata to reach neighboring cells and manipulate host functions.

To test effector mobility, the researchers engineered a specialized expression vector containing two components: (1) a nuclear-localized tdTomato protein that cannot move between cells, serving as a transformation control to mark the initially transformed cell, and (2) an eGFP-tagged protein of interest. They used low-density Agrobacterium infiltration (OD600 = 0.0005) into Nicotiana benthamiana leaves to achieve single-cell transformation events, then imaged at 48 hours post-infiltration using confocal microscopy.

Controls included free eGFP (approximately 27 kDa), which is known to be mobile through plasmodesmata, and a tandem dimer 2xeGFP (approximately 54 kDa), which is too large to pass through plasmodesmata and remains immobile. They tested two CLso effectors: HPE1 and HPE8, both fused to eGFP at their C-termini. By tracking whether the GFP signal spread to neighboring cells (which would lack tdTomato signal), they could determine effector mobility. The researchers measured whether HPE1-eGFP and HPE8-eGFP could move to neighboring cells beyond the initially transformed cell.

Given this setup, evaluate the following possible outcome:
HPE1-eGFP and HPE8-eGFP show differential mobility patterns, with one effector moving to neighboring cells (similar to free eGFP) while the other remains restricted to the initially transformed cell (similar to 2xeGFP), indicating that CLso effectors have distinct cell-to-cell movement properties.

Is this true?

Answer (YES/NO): NO